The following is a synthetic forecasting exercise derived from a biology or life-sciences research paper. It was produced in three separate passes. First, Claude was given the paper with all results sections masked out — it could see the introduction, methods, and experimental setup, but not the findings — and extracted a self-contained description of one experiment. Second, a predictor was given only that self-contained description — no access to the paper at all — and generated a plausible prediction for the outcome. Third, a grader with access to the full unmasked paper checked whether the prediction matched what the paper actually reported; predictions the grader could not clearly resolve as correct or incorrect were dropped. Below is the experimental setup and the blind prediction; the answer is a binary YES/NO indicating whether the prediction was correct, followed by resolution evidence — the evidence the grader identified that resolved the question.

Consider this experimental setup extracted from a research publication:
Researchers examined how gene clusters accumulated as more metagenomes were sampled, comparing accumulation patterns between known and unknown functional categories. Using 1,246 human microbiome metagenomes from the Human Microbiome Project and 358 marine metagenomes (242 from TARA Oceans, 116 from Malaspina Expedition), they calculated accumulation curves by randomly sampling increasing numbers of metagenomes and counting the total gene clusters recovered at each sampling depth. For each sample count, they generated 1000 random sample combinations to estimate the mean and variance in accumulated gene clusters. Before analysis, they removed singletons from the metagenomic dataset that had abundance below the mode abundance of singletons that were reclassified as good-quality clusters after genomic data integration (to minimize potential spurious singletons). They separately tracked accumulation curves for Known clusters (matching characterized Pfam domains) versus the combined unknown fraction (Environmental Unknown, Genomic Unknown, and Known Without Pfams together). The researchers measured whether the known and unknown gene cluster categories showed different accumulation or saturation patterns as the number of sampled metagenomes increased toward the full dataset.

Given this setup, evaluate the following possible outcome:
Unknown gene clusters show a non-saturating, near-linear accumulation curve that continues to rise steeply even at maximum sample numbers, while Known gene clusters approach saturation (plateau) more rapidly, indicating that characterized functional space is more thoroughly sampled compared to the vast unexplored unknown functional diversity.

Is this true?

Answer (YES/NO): NO